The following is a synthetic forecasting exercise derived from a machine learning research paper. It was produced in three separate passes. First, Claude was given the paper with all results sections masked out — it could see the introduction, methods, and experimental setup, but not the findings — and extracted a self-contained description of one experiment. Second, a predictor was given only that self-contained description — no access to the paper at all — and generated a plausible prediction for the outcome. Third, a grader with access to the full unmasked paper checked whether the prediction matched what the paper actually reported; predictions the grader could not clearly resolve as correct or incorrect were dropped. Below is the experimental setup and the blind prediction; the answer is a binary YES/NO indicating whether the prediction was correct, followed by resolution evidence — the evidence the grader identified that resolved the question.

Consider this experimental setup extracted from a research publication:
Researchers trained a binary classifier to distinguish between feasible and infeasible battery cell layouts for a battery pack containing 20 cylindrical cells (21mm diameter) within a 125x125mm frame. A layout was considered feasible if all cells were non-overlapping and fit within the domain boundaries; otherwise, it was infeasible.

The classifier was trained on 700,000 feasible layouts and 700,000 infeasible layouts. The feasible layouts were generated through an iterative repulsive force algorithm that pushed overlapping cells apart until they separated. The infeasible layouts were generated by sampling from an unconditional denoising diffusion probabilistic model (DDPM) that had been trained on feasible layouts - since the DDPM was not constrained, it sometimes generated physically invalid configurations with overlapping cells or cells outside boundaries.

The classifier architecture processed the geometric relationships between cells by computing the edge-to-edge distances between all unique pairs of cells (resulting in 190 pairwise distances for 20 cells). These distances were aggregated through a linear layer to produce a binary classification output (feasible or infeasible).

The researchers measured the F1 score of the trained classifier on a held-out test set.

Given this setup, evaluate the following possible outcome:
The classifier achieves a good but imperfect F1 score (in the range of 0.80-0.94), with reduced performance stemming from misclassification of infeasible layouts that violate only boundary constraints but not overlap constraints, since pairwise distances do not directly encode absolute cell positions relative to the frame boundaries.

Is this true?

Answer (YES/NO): YES